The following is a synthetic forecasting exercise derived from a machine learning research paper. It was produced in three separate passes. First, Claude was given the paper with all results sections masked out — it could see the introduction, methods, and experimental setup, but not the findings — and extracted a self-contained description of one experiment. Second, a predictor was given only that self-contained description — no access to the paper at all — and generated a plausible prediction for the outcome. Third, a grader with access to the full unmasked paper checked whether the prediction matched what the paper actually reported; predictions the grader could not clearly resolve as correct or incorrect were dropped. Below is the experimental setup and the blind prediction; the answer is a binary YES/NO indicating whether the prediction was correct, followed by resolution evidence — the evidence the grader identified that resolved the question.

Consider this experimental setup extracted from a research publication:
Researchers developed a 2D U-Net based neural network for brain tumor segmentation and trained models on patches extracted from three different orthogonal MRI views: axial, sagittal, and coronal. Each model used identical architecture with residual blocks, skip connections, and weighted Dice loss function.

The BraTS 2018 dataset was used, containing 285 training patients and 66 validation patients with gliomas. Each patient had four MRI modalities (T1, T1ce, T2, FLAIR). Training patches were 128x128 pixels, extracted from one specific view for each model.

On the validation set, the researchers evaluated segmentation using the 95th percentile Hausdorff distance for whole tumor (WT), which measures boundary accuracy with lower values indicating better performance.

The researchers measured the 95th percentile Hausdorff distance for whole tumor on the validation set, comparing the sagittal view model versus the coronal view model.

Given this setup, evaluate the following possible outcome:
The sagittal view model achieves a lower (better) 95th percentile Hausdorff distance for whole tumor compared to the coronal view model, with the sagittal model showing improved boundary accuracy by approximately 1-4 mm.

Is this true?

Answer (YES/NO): NO